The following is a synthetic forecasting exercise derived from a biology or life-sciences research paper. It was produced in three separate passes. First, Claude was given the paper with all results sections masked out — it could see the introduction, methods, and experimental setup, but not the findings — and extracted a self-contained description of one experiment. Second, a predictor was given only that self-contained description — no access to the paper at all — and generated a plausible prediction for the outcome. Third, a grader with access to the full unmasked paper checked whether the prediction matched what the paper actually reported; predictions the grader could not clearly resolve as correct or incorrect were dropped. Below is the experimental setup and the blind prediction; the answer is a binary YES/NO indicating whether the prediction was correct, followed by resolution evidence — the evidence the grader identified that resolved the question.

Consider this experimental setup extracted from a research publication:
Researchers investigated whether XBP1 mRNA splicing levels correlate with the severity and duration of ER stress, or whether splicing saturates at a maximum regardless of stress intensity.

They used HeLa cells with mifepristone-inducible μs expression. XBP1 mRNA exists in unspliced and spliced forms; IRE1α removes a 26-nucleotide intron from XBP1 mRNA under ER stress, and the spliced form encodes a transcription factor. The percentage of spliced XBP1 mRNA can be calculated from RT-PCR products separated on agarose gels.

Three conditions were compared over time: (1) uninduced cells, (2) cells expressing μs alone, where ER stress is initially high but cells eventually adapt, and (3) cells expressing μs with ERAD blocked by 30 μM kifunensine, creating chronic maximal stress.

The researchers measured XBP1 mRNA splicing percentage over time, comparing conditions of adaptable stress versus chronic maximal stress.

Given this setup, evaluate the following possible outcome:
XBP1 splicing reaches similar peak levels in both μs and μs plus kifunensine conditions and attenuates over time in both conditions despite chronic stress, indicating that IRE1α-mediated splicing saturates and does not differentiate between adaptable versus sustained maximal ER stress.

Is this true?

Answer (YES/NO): NO